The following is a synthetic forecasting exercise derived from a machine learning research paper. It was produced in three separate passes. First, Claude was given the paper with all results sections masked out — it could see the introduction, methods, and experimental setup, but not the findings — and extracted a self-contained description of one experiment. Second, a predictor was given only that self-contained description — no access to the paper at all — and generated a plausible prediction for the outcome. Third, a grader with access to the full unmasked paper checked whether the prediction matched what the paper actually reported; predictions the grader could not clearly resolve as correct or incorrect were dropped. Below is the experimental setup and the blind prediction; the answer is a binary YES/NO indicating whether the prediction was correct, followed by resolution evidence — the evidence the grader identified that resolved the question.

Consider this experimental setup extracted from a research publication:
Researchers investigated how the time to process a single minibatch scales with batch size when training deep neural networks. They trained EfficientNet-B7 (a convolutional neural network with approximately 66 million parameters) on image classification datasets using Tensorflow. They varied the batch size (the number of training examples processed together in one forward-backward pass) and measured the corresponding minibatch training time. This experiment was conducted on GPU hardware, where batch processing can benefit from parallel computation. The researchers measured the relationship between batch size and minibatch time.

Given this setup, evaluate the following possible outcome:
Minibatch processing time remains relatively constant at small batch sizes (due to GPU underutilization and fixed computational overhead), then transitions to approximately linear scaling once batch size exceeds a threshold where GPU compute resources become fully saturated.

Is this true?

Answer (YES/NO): NO